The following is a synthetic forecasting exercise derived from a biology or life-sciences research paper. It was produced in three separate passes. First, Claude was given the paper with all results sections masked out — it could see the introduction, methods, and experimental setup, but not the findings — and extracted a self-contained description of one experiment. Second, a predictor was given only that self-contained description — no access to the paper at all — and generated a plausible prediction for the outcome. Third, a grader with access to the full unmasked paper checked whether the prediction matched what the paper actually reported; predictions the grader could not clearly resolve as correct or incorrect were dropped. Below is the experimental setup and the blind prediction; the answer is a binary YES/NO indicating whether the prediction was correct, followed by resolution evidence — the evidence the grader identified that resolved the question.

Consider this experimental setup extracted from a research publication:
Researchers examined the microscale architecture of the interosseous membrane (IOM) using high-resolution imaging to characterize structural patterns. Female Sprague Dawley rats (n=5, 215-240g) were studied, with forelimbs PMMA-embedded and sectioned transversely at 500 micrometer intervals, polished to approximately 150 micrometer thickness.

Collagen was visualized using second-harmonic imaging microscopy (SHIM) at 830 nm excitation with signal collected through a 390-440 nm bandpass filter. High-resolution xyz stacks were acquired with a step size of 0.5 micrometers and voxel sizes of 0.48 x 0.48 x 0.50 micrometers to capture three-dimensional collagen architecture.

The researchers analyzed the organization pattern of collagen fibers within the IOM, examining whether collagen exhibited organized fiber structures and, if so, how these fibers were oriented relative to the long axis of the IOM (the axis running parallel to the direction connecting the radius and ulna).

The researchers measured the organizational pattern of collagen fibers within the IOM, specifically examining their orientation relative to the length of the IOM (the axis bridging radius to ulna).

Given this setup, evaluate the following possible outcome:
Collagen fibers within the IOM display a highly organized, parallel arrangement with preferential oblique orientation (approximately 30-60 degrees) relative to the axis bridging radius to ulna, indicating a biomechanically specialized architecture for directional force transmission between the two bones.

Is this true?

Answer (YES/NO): NO